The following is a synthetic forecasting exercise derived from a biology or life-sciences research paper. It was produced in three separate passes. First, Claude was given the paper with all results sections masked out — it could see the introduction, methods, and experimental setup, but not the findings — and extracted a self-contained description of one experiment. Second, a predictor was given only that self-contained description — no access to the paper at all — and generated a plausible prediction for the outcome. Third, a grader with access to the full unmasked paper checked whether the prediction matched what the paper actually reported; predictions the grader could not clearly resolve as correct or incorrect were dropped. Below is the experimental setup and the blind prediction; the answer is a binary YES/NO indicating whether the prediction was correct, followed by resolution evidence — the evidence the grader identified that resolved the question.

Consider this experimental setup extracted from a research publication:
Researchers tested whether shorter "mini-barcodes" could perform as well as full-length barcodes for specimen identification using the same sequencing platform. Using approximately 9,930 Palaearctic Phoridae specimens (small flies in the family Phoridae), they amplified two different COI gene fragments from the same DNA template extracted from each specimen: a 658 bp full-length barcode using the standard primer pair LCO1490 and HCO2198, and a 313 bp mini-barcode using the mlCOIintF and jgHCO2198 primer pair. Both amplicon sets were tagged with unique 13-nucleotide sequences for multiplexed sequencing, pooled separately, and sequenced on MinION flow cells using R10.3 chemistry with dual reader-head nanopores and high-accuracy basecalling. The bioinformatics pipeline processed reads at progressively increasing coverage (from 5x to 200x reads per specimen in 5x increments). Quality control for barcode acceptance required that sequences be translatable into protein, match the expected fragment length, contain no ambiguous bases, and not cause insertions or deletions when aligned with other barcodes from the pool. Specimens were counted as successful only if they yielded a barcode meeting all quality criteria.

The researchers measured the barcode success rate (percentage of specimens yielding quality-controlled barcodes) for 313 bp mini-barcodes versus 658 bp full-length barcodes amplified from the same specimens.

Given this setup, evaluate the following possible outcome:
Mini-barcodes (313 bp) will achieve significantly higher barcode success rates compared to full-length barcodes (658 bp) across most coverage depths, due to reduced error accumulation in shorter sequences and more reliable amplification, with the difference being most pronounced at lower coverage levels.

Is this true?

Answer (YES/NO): NO